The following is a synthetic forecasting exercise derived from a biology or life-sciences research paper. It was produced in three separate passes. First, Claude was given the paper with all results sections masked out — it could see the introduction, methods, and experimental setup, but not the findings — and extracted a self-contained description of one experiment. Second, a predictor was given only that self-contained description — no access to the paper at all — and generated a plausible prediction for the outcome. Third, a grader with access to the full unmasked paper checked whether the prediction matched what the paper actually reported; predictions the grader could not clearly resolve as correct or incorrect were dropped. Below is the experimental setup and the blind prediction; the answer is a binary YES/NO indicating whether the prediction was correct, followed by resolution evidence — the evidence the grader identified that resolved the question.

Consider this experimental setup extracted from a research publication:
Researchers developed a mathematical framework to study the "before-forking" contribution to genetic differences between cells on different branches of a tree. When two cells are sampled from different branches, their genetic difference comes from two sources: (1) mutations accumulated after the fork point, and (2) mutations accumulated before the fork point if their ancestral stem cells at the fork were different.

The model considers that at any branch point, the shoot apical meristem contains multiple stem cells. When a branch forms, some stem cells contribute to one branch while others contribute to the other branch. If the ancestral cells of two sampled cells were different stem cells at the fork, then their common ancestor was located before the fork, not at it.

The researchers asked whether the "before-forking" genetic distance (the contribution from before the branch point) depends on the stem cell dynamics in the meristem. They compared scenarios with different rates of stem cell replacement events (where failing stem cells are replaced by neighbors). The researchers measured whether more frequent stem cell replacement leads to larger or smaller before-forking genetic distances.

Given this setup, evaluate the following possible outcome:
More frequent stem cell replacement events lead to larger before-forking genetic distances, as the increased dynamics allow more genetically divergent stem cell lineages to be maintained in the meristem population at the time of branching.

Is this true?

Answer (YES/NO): NO